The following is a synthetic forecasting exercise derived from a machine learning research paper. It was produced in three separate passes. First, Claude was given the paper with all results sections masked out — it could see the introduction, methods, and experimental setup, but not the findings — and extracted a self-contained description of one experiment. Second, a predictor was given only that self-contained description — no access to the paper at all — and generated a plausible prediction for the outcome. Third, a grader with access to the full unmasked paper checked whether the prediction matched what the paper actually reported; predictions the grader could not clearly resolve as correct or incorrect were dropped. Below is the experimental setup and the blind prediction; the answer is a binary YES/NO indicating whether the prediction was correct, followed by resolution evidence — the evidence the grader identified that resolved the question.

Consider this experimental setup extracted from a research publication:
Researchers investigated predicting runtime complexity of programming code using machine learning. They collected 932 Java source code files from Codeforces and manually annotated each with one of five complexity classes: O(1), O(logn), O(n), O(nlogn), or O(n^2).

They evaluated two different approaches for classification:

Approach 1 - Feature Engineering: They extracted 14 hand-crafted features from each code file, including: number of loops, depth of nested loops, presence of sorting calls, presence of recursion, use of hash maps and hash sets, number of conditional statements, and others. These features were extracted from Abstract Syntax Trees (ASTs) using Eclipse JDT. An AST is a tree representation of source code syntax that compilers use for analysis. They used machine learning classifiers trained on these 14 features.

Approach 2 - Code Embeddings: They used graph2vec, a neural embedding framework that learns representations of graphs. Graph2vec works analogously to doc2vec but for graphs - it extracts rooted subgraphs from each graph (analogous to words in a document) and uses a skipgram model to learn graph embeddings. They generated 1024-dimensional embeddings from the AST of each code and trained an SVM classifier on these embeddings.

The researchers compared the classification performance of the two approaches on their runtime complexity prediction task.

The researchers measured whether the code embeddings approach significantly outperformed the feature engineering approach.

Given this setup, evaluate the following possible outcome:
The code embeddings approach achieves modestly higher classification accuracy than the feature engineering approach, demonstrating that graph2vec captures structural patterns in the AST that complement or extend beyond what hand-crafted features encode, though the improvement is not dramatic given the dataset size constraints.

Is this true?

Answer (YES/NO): NO